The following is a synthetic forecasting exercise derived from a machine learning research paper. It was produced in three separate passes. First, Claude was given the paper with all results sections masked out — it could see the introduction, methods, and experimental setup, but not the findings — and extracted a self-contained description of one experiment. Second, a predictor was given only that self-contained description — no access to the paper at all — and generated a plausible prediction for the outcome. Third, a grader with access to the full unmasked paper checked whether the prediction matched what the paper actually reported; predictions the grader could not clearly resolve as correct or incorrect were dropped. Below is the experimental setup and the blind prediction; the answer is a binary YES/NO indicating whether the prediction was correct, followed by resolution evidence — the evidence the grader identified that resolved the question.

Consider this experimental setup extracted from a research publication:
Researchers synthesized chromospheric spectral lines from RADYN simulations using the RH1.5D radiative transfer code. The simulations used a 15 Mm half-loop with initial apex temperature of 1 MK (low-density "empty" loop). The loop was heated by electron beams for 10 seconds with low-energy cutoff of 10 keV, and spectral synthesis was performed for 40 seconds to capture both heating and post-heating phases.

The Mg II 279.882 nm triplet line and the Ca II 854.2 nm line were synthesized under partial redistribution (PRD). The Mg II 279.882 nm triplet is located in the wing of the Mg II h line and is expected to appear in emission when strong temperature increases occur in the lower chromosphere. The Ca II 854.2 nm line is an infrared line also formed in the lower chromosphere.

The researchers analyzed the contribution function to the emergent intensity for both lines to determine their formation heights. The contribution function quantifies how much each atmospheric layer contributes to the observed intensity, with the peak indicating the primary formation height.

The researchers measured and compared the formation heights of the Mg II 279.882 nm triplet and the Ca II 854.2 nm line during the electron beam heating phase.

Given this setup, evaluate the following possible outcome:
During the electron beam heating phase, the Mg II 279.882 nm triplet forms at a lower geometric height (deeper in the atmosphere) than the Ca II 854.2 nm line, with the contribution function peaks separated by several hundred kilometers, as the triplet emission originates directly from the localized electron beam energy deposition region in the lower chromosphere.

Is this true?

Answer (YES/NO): NO